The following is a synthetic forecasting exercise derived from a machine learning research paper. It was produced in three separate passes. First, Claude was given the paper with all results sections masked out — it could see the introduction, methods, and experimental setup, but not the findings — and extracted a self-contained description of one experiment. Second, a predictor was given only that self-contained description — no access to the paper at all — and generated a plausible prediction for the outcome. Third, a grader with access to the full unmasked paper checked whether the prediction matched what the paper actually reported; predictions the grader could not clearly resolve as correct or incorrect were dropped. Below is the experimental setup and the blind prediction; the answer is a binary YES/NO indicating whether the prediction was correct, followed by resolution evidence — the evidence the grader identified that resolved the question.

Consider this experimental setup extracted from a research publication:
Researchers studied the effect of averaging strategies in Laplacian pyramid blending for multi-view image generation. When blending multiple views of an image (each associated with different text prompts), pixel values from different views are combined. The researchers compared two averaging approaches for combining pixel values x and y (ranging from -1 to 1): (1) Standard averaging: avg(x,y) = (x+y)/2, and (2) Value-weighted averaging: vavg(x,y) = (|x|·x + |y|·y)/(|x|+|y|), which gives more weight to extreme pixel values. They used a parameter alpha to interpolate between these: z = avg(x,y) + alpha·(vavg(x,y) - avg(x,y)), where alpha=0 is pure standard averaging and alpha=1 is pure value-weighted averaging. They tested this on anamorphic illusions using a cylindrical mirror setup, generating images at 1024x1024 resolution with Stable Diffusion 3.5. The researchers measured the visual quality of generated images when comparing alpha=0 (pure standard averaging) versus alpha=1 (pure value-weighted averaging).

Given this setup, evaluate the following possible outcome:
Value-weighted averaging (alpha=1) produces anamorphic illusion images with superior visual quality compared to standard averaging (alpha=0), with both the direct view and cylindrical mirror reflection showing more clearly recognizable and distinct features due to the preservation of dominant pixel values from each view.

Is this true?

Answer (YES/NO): NO